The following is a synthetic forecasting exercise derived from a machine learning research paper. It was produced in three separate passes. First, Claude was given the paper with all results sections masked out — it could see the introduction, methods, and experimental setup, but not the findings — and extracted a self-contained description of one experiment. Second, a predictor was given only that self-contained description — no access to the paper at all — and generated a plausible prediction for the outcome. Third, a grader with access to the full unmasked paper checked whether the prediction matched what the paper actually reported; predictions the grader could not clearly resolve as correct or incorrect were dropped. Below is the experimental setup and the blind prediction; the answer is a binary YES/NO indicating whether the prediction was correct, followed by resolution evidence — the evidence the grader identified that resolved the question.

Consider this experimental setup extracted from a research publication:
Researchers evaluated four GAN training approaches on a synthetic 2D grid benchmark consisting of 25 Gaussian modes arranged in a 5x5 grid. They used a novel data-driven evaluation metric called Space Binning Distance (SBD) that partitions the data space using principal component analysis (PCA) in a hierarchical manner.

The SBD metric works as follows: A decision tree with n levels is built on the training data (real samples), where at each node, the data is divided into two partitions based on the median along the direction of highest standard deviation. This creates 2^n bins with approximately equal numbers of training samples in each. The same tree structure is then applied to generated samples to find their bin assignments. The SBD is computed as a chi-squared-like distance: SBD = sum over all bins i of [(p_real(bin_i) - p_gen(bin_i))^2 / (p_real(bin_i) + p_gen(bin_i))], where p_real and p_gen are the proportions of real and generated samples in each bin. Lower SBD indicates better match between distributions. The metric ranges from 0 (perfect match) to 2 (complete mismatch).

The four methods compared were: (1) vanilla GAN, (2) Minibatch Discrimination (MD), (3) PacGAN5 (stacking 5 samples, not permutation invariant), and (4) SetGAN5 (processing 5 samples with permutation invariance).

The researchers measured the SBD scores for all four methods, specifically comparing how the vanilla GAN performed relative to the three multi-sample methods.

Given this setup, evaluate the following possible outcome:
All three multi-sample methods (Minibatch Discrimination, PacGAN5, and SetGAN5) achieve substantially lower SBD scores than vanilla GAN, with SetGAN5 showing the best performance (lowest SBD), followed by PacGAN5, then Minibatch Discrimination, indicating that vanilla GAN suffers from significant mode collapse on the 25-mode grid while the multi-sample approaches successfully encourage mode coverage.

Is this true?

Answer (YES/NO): YES